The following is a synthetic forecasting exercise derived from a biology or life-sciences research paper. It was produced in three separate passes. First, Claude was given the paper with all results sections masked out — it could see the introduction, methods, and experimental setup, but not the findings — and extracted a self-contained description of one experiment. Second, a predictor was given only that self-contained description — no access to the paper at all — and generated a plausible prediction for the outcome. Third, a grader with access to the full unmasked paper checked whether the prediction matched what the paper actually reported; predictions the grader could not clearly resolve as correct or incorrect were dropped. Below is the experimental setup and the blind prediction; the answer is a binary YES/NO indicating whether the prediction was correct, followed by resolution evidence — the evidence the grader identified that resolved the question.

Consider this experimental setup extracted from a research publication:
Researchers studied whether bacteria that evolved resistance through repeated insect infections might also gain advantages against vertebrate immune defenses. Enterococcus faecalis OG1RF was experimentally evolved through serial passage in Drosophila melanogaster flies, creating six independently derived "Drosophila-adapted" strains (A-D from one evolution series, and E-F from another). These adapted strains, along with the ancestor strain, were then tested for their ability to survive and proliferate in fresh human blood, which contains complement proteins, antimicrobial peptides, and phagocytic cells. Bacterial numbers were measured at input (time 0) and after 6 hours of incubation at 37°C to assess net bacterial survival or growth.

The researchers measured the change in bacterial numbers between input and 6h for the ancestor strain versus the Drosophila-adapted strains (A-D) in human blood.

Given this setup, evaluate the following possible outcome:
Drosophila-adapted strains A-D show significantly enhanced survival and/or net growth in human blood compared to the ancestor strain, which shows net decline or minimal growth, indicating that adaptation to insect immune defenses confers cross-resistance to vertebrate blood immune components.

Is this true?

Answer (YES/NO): YES